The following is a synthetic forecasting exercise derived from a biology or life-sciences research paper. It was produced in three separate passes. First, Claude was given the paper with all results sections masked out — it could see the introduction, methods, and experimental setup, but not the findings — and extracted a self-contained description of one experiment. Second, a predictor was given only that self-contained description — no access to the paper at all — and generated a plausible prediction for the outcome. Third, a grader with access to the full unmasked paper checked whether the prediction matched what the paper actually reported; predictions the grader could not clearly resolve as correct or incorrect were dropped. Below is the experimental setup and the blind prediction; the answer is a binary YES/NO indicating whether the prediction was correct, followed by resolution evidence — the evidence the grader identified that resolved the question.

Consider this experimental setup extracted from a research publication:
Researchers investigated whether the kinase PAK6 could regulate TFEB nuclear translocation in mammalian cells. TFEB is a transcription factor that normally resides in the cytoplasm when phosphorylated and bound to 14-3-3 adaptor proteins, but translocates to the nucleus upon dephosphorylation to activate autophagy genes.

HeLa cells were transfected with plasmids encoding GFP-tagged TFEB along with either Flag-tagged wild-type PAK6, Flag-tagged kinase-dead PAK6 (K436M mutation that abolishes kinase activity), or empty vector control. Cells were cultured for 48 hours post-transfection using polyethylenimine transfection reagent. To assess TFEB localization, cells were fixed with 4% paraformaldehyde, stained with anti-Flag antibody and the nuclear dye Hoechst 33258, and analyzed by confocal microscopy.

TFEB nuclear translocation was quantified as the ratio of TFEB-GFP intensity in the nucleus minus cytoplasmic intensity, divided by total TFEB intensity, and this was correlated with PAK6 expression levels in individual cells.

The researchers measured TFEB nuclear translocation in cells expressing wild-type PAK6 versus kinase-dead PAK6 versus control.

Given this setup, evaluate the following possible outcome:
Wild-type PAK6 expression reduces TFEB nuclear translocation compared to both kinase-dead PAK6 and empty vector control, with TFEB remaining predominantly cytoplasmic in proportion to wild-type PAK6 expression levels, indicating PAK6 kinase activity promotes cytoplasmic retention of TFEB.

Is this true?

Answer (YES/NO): NO